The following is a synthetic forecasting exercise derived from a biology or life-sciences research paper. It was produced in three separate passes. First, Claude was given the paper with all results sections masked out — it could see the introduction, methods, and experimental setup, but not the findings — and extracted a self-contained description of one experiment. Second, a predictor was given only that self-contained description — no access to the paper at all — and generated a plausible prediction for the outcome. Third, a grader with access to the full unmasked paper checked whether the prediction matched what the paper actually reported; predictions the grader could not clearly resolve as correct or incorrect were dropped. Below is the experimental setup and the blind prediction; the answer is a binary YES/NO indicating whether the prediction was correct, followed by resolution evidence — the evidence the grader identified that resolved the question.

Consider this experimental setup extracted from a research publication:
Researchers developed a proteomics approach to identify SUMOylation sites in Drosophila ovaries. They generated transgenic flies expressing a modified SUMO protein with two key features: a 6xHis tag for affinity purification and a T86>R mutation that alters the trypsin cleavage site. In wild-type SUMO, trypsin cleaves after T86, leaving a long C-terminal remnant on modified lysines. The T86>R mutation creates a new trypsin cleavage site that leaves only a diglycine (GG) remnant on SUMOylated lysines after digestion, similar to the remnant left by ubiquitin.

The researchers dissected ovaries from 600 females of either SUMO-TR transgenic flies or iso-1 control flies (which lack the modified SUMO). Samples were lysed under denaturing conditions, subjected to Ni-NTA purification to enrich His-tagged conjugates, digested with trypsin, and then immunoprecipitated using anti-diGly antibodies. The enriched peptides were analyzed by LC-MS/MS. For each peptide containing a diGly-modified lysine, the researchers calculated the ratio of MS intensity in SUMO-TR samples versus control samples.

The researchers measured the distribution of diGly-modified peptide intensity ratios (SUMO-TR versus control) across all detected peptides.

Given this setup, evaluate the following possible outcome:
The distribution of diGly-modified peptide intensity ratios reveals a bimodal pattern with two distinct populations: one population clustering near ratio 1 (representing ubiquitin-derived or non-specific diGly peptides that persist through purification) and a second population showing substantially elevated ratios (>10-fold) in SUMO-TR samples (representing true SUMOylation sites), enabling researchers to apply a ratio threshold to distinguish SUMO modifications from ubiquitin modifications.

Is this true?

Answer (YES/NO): YES